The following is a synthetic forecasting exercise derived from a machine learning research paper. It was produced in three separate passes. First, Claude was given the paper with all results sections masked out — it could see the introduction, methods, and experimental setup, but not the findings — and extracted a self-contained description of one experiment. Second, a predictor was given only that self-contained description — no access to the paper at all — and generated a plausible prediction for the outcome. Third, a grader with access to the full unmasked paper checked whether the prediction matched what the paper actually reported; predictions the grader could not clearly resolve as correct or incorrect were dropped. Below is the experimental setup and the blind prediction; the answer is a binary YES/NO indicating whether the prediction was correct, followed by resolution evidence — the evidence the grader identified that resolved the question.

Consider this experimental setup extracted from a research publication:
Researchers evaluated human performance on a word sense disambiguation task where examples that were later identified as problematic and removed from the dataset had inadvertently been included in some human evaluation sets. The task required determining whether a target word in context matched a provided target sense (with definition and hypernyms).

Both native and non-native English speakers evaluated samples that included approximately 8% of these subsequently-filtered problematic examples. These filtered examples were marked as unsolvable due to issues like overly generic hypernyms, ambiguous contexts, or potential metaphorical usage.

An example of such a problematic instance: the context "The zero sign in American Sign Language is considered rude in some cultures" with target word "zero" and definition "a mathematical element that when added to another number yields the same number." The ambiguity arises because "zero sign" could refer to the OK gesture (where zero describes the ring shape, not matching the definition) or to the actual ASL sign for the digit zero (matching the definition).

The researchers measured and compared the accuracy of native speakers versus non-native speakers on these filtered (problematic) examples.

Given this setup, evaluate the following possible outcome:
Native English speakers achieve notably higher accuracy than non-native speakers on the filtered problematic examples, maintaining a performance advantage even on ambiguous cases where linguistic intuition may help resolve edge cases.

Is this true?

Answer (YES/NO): YES